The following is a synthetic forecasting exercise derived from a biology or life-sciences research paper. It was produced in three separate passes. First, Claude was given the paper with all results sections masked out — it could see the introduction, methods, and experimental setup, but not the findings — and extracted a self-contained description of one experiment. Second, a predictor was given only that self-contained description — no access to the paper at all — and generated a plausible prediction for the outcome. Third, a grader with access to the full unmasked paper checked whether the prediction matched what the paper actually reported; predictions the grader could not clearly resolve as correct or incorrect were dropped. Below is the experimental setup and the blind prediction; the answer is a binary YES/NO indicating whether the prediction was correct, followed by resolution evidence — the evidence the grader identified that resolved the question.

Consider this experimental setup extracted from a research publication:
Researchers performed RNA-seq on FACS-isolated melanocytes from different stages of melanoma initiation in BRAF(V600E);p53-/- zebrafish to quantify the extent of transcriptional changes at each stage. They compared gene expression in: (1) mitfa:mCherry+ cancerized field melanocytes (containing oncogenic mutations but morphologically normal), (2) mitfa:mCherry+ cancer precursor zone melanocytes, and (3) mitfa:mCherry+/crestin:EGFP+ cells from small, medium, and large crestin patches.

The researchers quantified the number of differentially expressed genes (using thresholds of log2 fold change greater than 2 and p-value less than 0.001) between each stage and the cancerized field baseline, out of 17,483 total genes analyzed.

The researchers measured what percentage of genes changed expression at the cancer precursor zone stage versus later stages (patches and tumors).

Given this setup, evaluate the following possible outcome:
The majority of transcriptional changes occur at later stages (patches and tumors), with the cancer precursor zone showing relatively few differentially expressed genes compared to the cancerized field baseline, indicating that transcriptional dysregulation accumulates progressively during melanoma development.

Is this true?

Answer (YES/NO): YES